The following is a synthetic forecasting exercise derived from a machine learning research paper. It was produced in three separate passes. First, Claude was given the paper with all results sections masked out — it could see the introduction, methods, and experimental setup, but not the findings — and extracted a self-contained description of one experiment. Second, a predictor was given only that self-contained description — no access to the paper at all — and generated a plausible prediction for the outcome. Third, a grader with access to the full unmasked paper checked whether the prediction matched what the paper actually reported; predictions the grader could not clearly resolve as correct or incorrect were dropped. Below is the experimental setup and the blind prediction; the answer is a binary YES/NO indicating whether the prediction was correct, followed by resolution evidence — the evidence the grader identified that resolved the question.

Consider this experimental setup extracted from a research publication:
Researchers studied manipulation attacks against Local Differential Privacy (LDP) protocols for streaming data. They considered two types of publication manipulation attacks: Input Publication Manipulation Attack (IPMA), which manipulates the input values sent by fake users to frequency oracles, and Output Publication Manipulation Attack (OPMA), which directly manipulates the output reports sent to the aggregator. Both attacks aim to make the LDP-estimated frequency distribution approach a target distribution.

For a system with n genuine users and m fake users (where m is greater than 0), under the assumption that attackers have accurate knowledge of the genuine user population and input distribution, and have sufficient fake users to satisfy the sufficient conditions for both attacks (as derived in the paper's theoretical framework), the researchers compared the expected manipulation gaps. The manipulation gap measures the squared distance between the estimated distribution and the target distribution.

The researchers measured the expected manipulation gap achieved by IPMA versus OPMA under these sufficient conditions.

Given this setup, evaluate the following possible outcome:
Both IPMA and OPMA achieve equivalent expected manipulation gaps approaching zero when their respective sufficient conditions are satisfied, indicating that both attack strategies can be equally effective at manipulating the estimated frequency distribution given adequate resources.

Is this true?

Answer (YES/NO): NO